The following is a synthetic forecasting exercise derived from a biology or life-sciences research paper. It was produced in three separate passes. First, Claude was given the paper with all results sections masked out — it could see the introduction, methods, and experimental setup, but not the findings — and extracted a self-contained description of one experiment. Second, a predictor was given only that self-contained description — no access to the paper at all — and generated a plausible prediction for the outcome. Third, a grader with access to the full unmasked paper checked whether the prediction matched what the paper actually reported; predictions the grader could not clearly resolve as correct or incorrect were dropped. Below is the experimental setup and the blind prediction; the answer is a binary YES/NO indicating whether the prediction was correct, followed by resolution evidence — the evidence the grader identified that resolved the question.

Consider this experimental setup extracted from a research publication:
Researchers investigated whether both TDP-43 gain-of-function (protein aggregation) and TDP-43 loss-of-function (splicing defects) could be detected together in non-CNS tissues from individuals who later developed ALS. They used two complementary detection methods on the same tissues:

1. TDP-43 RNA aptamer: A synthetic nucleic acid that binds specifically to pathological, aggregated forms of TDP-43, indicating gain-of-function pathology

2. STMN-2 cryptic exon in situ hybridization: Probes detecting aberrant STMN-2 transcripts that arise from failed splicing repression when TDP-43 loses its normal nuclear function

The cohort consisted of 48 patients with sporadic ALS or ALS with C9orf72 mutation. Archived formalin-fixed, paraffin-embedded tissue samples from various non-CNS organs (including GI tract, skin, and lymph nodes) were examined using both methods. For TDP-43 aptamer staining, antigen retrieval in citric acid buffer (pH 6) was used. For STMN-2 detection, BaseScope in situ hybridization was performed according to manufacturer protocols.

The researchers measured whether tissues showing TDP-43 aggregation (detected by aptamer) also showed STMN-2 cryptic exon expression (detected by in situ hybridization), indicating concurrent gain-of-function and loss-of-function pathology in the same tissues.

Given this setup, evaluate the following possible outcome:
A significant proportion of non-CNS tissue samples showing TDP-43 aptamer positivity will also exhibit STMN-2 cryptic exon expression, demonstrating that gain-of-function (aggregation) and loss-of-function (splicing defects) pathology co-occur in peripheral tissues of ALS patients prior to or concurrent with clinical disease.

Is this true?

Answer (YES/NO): YES